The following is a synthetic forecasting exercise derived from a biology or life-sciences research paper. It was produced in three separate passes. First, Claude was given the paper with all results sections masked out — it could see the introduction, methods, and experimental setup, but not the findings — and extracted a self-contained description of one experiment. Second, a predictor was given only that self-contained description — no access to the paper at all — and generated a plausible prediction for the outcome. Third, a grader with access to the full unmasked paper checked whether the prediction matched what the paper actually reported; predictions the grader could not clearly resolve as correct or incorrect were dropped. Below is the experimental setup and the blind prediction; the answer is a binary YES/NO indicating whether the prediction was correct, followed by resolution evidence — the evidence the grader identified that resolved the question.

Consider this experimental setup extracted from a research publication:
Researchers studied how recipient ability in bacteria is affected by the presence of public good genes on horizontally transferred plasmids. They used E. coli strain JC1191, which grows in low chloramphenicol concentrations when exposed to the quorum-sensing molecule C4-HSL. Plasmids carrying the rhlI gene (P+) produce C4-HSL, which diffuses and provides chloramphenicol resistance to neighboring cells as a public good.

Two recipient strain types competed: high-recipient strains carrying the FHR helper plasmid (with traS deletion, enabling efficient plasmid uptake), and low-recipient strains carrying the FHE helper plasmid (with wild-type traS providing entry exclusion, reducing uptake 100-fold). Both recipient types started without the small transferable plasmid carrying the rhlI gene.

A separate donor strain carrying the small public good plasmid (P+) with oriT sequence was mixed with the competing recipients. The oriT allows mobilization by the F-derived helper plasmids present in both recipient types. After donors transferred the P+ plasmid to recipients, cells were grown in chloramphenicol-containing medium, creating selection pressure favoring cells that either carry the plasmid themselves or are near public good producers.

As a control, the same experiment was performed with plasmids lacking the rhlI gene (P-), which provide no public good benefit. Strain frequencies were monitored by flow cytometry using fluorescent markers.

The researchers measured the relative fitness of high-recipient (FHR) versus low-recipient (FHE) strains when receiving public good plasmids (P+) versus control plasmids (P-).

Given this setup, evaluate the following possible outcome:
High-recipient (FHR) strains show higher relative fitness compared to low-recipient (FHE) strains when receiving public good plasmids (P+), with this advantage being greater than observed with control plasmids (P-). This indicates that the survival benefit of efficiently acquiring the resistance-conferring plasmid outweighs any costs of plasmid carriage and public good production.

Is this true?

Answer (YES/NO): YES